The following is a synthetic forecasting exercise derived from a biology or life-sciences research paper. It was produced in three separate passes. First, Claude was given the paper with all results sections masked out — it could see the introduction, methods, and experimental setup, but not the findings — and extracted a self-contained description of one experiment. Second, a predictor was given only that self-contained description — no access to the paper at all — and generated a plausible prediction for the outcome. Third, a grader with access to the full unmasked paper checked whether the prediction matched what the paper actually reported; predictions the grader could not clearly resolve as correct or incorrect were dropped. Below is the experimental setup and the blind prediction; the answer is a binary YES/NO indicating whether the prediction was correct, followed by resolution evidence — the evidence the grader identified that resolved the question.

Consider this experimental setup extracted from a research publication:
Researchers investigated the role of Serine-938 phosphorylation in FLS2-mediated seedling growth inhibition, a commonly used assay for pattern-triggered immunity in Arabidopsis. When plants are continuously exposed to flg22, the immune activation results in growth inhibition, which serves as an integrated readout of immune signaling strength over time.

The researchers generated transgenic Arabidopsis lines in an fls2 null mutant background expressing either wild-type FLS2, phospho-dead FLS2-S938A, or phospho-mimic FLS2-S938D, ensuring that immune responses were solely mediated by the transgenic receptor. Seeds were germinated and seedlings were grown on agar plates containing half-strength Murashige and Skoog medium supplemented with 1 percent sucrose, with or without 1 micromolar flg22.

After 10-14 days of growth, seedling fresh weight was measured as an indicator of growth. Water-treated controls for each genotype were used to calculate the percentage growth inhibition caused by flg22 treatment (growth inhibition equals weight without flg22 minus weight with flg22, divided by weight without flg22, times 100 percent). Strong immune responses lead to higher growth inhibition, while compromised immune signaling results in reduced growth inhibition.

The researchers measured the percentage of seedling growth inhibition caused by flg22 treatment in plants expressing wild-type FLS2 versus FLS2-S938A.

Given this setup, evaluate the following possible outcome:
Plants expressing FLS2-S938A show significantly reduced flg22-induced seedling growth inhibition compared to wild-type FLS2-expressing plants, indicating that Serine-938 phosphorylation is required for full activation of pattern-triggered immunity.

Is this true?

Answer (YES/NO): YES